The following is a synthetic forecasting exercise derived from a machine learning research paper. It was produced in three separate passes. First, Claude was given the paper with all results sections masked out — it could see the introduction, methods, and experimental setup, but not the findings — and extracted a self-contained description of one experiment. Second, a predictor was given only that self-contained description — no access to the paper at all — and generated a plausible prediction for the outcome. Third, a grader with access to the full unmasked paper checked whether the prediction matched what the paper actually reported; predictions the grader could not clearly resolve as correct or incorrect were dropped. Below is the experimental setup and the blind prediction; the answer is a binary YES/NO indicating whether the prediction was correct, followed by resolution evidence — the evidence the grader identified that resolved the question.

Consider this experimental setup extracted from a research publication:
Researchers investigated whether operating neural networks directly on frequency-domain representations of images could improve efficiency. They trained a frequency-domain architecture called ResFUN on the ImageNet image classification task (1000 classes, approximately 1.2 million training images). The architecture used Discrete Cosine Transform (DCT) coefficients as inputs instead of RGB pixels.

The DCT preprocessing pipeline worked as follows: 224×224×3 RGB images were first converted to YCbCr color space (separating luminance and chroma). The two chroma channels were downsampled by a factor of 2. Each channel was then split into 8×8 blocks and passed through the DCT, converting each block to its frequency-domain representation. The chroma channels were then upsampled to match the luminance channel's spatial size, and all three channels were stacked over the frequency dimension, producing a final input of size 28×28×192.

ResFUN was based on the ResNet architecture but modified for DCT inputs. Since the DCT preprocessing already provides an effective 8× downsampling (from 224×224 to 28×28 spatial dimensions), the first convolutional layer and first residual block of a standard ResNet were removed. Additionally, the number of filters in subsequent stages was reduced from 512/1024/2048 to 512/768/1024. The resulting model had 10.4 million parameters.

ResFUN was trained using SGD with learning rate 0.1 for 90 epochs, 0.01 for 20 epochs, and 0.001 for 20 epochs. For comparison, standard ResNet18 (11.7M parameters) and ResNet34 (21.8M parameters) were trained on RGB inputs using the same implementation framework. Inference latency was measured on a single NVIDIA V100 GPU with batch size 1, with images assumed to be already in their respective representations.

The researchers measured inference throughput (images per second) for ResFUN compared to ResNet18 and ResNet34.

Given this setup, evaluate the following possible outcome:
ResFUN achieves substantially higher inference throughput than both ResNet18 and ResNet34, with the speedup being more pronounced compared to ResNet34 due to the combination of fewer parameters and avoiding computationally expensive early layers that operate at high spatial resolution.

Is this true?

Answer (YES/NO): NO